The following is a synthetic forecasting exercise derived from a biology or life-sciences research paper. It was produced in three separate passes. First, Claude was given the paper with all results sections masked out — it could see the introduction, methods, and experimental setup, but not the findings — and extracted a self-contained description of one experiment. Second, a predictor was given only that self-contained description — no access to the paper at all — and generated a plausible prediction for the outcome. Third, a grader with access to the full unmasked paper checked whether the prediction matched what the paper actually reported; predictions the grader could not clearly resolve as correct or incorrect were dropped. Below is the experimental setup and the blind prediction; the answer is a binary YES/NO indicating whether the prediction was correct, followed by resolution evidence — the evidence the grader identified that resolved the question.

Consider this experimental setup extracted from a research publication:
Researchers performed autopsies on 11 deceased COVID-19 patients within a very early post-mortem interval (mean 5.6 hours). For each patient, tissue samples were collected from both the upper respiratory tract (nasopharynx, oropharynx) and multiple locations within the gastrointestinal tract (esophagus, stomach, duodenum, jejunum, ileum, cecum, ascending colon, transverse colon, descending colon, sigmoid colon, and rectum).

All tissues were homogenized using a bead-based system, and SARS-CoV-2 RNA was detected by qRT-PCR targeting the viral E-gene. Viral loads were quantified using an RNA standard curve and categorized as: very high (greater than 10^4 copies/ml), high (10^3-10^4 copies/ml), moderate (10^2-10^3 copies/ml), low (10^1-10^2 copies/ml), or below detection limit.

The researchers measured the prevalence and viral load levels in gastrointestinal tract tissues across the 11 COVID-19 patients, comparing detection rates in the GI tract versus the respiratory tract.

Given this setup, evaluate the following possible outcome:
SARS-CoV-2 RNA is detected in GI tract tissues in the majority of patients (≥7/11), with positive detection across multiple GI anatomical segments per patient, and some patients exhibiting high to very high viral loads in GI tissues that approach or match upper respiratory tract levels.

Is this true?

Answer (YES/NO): NO